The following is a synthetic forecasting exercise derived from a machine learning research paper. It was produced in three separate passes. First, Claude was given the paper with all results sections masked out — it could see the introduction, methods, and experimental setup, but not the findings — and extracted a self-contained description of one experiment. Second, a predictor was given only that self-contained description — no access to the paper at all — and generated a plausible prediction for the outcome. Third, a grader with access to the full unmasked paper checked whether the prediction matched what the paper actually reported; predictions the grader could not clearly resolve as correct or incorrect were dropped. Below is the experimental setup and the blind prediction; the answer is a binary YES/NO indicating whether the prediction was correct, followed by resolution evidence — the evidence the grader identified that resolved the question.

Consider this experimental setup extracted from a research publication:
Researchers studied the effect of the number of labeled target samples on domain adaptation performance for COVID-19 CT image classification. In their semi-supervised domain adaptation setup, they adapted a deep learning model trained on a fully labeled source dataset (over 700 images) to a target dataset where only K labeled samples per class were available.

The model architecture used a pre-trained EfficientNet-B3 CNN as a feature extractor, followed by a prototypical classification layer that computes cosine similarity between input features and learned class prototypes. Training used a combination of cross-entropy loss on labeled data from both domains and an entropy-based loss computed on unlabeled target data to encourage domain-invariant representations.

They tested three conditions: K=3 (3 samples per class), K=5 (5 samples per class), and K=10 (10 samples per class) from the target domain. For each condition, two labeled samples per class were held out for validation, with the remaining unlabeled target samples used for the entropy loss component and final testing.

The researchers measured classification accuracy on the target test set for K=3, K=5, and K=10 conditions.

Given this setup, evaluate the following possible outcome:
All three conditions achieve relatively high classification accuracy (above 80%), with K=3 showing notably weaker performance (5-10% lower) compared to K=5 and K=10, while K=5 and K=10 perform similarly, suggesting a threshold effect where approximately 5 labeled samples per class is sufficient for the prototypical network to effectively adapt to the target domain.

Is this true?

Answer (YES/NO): NO